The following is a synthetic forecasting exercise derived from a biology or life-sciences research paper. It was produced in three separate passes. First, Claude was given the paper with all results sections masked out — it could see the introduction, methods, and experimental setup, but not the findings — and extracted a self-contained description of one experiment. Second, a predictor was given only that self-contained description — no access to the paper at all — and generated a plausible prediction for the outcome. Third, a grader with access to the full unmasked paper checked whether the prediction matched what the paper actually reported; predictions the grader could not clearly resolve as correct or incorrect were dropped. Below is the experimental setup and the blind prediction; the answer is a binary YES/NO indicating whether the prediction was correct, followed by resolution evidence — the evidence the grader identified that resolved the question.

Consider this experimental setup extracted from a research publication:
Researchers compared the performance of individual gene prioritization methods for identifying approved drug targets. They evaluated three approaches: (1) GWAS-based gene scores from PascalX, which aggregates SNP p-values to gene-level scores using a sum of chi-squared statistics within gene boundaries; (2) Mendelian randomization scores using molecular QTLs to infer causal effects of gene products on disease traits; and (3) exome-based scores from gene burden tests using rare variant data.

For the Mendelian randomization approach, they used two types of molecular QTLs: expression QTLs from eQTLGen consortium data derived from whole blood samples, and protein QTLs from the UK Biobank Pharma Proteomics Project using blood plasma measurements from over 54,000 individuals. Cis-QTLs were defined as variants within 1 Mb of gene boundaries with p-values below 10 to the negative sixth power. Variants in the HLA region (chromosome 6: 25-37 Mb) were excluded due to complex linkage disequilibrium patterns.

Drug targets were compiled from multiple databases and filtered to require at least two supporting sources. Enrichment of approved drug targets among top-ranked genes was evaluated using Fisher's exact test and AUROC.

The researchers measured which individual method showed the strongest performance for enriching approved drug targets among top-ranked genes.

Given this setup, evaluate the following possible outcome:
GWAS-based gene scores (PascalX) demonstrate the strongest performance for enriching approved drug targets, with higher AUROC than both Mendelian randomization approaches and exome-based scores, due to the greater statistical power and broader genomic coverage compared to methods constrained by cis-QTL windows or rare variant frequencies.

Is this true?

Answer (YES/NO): YES